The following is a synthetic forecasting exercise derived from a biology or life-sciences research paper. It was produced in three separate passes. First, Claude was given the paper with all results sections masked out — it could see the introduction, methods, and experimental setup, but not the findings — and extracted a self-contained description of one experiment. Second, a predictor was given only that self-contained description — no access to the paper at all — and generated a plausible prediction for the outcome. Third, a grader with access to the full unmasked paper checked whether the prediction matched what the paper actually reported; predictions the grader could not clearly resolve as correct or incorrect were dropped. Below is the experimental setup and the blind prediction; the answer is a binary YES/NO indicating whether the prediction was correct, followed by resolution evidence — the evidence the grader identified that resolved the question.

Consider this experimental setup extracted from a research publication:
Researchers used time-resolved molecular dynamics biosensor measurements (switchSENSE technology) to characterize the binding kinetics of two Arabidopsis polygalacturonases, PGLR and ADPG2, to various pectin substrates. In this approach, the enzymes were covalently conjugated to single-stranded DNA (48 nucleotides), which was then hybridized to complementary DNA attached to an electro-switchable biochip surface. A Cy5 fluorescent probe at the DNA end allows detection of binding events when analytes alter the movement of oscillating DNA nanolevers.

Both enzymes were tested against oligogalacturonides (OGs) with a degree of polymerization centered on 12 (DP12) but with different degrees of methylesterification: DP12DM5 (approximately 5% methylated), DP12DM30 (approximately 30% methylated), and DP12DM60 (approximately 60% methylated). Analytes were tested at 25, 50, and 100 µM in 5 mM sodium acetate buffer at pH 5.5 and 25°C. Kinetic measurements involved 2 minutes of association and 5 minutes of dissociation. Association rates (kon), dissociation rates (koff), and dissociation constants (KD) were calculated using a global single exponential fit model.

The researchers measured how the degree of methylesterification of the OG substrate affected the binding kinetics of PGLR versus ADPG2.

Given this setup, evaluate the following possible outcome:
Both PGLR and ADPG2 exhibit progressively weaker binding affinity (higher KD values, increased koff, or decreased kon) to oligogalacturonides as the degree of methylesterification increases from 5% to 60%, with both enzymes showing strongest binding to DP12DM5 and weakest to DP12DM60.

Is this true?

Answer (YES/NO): NO